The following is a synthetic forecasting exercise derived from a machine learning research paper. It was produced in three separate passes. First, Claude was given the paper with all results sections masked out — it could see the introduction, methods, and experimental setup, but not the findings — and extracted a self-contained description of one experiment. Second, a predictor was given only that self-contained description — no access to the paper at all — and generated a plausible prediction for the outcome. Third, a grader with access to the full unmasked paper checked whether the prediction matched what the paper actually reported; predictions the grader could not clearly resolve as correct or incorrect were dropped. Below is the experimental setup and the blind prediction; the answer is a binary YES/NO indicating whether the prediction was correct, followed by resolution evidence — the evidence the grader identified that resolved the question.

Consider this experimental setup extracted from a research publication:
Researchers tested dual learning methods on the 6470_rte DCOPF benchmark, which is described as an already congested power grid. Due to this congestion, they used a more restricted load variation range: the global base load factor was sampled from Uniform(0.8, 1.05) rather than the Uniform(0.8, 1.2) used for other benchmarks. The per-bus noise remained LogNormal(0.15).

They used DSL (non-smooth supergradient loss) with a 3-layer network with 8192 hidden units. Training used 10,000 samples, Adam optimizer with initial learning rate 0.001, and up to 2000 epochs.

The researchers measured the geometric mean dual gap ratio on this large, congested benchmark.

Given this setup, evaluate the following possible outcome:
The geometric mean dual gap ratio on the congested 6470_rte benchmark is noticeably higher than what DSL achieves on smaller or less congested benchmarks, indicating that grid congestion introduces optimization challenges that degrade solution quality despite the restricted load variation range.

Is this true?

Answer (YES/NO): YES